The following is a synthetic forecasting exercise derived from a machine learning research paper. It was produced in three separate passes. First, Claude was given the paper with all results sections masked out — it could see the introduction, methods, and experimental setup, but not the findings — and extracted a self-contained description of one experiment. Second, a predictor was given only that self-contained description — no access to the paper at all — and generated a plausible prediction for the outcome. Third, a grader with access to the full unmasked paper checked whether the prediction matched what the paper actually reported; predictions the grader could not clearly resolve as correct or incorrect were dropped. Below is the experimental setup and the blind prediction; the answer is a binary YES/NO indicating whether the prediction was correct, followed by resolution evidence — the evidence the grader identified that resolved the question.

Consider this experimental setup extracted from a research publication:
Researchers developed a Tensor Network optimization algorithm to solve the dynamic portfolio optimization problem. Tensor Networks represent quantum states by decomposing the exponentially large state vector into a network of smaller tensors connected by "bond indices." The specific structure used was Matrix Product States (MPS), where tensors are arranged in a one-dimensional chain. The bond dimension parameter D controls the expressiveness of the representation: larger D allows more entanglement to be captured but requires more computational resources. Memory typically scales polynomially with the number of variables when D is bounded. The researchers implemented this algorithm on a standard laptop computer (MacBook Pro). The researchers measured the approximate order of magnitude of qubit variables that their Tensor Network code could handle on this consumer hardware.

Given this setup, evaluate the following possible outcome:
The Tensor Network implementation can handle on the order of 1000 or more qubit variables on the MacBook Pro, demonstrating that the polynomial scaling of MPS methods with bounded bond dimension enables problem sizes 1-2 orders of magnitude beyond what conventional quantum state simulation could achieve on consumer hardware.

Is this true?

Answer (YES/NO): YES